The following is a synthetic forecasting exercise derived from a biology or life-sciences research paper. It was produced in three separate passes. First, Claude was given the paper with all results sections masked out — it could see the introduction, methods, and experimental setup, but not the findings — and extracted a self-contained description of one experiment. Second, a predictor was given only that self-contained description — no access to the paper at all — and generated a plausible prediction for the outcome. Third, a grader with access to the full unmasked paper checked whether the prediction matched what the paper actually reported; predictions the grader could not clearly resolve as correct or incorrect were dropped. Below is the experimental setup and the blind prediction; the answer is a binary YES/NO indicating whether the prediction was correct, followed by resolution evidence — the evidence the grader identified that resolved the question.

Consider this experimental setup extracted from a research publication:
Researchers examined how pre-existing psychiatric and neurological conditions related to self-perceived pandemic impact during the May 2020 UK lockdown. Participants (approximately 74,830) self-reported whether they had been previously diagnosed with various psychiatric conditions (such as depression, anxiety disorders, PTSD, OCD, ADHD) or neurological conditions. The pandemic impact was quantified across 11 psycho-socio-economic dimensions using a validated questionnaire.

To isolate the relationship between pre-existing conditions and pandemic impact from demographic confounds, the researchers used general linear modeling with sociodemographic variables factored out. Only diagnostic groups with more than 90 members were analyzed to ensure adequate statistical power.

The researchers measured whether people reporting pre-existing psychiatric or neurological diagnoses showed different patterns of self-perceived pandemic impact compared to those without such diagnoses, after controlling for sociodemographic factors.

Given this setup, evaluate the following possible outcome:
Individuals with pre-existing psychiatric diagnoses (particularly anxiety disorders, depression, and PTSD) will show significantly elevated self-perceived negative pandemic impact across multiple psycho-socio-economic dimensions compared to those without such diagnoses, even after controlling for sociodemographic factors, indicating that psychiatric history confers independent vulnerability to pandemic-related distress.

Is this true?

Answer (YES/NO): NO